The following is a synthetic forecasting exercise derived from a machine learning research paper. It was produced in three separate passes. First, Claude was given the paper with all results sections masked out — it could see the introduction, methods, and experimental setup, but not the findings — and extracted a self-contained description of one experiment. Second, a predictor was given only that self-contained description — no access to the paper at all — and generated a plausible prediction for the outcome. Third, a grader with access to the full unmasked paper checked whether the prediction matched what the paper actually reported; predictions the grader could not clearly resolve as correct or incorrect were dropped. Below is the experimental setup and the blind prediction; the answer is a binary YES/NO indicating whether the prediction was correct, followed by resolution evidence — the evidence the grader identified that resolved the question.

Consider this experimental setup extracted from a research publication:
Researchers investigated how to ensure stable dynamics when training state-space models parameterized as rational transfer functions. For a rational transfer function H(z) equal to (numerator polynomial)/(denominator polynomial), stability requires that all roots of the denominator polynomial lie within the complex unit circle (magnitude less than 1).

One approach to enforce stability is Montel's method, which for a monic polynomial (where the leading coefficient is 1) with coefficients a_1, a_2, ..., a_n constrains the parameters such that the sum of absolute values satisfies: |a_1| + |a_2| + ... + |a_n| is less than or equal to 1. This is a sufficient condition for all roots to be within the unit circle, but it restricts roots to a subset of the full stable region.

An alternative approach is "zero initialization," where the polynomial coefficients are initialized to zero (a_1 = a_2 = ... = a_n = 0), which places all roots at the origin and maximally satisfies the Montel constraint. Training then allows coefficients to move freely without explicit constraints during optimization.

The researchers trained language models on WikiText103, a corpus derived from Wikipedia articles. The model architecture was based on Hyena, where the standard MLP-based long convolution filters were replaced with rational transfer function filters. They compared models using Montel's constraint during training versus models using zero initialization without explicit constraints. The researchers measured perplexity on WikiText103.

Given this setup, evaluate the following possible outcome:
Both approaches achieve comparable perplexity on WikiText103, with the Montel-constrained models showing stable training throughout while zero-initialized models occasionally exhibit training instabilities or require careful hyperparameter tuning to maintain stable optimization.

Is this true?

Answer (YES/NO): NO